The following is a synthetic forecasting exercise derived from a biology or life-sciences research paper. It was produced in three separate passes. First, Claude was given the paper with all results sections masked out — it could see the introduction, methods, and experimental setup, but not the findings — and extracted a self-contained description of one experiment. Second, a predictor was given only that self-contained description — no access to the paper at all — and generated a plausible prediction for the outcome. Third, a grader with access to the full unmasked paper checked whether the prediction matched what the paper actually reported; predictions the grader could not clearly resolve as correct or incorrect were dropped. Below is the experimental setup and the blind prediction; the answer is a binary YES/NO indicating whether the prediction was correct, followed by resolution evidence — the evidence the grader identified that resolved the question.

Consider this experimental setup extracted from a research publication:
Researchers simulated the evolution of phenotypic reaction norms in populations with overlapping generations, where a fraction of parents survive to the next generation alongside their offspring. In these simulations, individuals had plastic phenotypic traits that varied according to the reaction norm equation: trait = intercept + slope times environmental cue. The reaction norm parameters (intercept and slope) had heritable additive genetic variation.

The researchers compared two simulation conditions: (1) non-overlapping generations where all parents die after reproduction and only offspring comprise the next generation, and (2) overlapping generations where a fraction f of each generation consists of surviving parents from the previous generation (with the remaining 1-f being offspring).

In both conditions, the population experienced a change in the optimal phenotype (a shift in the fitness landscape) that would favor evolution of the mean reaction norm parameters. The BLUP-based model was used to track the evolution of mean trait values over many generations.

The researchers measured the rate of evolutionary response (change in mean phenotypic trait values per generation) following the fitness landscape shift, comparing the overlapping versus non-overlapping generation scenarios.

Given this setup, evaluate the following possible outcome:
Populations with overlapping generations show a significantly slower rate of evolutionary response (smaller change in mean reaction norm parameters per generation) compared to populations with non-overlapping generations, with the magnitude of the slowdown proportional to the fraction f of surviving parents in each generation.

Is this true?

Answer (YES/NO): YES